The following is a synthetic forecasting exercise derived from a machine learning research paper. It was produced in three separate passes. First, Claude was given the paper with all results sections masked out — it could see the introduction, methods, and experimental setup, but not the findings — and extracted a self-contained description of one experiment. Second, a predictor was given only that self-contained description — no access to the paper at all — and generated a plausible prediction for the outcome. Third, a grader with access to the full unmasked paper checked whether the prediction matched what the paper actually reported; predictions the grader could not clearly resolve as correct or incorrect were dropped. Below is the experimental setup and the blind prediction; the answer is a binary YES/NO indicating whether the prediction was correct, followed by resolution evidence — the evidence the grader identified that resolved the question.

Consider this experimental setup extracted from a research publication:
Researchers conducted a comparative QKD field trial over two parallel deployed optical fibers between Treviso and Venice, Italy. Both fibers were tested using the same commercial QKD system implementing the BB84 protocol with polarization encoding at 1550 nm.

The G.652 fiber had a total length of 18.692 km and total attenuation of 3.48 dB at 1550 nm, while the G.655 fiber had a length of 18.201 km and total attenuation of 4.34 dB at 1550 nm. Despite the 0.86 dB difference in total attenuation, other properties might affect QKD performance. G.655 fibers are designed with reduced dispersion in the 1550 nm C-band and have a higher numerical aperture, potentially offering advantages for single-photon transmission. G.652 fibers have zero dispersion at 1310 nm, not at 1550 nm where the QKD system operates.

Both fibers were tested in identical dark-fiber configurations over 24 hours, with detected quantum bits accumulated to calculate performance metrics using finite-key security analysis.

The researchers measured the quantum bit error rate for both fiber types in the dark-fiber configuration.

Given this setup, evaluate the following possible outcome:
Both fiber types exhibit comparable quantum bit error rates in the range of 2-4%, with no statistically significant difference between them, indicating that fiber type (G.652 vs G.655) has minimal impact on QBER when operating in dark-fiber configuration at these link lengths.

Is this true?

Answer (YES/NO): NO